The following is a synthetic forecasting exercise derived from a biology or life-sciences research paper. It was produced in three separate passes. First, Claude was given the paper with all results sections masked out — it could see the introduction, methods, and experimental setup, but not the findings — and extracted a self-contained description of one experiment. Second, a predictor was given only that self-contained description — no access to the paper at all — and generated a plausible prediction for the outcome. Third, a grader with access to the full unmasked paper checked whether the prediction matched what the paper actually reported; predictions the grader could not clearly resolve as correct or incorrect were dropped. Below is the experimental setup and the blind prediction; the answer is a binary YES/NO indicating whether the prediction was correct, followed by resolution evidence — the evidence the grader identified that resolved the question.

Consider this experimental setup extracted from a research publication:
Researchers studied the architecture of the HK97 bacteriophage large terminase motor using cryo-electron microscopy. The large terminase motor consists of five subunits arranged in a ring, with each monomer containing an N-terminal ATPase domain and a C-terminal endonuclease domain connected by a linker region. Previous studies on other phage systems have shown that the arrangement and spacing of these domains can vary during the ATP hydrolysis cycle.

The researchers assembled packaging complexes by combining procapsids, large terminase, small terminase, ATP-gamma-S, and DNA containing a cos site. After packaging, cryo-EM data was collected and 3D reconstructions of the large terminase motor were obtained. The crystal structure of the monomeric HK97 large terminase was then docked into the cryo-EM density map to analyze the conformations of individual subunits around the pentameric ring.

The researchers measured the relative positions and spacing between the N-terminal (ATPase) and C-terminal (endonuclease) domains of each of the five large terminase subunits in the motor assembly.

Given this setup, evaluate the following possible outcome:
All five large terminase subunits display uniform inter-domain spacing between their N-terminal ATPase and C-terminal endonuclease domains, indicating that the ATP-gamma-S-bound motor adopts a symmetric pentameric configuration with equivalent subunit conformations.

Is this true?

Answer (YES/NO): NO